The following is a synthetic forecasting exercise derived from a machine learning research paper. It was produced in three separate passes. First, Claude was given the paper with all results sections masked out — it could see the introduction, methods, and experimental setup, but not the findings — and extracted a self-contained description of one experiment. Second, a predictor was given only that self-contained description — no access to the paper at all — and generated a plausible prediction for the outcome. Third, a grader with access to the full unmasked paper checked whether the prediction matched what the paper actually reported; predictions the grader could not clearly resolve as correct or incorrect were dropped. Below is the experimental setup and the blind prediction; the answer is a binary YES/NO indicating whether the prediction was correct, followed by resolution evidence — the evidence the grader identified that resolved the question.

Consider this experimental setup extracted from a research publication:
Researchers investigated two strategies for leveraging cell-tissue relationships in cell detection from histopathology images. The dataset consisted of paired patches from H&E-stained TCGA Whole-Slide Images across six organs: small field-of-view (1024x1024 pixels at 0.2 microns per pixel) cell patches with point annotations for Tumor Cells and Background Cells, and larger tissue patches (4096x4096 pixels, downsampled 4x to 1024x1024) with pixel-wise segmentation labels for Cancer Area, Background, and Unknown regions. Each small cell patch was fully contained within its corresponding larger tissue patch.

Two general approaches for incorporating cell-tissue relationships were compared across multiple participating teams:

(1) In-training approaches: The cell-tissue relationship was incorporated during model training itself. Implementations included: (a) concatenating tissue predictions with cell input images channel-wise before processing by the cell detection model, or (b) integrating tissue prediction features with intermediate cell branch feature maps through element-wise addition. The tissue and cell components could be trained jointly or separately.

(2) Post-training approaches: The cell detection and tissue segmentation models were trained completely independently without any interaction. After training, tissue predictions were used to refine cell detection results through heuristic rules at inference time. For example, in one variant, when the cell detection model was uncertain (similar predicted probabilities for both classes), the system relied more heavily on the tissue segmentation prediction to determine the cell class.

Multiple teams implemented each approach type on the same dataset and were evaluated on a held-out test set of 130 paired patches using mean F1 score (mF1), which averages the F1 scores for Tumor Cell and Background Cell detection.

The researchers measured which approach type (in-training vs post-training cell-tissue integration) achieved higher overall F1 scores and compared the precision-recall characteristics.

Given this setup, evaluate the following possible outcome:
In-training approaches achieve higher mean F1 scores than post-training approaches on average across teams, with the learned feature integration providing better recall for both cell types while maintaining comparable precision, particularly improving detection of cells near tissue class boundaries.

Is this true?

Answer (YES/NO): NO